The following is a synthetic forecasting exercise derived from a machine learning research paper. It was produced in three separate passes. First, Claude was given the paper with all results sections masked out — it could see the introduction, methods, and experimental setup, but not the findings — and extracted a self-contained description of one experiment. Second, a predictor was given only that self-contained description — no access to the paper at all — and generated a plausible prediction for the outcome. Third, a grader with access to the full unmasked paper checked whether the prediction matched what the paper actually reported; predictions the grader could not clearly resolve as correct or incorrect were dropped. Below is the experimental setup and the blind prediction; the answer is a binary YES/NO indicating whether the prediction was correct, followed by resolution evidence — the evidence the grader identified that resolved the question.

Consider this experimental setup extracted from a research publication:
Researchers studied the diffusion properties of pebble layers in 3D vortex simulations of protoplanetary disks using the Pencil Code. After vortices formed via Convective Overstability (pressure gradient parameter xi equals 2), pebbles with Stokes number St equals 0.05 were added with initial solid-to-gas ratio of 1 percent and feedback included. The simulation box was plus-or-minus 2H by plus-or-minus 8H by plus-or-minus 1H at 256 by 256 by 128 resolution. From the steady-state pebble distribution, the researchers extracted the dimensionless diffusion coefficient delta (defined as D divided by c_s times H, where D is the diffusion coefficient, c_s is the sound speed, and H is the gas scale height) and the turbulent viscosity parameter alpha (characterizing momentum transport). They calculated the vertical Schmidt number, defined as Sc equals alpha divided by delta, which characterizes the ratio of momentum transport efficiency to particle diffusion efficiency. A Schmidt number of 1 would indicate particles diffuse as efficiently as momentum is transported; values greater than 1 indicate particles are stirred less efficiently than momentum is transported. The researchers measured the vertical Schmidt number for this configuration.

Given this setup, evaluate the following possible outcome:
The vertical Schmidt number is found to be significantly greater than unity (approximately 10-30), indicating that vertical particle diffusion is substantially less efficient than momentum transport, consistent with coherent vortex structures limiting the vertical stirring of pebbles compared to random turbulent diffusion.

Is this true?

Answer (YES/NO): YES